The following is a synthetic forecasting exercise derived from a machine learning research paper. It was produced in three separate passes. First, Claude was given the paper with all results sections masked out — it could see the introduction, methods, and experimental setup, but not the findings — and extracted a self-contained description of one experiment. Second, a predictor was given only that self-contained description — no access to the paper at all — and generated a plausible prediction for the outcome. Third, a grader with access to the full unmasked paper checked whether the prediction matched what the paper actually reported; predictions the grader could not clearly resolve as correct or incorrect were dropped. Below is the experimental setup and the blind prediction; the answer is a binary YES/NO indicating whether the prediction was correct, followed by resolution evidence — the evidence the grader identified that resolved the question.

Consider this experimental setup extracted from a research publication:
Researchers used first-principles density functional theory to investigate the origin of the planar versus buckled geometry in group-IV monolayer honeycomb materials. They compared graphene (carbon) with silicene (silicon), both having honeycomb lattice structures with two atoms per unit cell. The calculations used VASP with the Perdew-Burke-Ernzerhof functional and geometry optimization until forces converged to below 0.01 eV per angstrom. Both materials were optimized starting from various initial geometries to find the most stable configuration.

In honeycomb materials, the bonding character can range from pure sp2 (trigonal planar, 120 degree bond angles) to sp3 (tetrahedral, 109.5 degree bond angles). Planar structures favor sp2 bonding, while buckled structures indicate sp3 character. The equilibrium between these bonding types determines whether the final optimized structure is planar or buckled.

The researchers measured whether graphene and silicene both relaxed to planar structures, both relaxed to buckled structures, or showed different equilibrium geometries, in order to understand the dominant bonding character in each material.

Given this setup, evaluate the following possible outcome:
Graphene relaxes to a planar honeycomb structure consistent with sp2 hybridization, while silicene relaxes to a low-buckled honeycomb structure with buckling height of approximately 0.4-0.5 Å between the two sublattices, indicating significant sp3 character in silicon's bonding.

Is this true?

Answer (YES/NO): YES